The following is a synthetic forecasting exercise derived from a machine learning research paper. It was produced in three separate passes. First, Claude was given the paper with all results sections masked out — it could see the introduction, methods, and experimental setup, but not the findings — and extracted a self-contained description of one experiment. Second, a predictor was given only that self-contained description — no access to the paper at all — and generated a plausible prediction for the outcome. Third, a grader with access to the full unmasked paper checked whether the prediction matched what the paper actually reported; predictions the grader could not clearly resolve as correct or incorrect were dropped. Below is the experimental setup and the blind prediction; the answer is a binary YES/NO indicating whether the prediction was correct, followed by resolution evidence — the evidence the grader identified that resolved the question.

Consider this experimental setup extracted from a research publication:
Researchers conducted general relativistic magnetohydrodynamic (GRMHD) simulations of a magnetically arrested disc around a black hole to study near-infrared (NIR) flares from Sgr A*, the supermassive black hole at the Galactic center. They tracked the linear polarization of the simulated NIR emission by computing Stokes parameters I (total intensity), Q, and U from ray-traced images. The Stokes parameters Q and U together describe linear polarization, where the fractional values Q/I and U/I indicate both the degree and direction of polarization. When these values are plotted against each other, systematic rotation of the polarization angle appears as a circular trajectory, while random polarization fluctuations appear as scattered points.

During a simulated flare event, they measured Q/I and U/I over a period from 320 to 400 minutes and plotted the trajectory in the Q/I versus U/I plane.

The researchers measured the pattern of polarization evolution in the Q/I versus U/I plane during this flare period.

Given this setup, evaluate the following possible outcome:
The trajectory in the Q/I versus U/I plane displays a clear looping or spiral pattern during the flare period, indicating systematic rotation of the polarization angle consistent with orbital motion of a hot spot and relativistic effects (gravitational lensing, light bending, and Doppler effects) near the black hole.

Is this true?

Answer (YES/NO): YES